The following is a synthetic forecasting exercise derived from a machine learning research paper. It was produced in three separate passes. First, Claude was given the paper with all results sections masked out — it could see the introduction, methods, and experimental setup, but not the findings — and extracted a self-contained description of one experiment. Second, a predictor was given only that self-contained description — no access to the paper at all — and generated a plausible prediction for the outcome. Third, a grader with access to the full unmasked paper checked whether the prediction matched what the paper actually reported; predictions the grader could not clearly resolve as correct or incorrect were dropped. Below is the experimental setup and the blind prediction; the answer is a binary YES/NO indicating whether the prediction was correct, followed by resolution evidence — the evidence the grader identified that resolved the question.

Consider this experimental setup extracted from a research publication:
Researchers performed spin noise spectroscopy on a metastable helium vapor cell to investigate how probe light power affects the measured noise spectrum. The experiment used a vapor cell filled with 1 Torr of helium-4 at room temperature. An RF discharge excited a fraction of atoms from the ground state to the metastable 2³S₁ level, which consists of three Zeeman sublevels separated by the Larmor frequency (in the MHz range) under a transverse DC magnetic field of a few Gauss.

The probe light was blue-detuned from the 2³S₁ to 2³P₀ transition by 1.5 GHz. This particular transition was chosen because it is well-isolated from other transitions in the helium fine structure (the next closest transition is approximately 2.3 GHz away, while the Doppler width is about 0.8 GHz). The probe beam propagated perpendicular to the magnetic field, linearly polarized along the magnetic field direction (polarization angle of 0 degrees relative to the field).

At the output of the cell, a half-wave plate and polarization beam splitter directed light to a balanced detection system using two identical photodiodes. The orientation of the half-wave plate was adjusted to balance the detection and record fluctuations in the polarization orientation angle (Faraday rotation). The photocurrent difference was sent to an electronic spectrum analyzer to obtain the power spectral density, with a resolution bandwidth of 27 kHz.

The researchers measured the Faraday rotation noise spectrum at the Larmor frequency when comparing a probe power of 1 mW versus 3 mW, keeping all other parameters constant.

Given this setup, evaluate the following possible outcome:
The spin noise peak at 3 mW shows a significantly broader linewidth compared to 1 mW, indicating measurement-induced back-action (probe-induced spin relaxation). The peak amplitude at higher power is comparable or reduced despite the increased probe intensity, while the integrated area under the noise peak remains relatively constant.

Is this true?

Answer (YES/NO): NO